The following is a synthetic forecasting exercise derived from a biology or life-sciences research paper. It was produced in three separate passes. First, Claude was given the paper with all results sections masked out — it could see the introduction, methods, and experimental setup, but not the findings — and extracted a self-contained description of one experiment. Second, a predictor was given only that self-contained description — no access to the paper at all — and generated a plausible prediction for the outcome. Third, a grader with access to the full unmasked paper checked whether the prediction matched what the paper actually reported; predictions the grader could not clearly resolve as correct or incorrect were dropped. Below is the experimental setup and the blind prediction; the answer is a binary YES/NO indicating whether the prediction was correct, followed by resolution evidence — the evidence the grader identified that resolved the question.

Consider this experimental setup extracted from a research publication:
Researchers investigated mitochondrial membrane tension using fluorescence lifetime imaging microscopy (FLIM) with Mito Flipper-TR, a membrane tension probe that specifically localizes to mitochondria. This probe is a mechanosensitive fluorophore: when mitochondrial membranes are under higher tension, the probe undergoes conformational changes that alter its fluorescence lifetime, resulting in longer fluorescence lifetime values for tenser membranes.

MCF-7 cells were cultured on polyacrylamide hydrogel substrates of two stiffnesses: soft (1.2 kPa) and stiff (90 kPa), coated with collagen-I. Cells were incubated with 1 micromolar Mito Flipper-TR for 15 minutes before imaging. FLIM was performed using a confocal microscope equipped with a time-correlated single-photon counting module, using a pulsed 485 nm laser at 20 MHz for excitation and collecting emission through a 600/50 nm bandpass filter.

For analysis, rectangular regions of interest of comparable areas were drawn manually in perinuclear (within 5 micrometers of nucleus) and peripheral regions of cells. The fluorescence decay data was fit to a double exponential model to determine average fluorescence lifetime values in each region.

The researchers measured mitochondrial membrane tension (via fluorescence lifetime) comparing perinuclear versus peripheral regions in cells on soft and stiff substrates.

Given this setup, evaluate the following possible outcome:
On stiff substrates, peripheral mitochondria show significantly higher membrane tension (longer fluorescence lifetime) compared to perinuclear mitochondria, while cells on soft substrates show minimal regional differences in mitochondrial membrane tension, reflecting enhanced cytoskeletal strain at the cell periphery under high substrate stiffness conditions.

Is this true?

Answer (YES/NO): NO